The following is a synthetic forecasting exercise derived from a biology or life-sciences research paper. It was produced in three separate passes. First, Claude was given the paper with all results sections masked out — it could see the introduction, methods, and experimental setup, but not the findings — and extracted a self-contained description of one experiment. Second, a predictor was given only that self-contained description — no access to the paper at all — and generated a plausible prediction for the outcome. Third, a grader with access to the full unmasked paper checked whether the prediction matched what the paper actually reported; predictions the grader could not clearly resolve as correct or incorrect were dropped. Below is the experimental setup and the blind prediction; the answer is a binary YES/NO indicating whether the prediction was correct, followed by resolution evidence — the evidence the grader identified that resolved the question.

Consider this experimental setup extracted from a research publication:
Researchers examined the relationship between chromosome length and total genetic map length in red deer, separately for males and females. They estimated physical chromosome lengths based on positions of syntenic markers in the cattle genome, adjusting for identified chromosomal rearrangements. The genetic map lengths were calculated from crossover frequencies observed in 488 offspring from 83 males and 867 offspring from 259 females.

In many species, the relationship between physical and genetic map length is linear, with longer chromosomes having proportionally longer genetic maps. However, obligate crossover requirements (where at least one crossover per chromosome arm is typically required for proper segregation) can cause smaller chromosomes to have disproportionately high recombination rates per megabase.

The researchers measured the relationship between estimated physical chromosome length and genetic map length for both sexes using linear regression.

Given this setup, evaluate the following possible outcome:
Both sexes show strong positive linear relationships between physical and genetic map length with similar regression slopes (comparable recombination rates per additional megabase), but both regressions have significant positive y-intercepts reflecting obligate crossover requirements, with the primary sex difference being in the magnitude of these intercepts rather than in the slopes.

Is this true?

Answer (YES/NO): NO